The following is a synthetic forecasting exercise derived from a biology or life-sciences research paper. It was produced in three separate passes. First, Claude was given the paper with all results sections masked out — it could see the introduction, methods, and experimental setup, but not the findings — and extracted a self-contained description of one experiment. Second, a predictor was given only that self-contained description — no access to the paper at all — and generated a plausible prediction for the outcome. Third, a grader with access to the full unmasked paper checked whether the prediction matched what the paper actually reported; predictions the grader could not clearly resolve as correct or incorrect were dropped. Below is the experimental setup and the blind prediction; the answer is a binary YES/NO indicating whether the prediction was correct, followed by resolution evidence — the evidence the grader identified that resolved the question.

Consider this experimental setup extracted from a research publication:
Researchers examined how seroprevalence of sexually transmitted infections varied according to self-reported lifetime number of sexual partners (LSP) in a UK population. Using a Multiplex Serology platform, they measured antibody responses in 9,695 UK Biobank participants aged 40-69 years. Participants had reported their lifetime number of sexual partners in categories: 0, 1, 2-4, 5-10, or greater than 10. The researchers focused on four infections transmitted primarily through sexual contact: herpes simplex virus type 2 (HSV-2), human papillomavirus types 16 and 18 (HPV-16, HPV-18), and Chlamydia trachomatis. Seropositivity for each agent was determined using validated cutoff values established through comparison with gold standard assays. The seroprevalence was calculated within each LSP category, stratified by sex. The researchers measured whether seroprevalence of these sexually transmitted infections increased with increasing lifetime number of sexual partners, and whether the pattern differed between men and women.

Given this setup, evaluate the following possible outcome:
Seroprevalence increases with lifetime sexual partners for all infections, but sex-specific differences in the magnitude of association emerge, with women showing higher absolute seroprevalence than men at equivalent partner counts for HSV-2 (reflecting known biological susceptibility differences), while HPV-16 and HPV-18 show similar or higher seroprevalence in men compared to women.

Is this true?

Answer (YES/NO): NO